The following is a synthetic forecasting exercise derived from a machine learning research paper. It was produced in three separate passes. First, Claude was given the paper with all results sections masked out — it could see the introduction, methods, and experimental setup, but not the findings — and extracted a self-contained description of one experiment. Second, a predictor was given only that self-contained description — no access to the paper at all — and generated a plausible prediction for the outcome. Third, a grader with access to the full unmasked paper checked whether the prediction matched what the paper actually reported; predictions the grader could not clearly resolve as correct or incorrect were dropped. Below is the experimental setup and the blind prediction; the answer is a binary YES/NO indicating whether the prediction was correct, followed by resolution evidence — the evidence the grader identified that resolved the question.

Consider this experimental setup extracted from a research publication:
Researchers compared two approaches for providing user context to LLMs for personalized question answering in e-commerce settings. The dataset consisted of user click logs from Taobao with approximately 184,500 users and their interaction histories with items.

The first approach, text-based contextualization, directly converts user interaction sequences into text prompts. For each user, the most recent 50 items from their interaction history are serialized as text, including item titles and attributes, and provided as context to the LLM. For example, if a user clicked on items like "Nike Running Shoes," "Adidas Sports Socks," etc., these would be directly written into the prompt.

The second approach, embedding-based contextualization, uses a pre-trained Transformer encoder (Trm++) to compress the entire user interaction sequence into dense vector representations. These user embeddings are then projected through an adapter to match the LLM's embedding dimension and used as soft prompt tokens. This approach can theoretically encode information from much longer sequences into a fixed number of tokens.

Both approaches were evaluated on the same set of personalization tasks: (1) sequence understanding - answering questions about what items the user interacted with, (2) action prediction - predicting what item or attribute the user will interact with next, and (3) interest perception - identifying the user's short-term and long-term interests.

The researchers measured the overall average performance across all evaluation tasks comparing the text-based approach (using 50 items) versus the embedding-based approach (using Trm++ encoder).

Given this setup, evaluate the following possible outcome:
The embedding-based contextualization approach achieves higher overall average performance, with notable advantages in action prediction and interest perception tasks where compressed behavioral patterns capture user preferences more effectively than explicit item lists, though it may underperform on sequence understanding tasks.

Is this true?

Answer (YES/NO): NO